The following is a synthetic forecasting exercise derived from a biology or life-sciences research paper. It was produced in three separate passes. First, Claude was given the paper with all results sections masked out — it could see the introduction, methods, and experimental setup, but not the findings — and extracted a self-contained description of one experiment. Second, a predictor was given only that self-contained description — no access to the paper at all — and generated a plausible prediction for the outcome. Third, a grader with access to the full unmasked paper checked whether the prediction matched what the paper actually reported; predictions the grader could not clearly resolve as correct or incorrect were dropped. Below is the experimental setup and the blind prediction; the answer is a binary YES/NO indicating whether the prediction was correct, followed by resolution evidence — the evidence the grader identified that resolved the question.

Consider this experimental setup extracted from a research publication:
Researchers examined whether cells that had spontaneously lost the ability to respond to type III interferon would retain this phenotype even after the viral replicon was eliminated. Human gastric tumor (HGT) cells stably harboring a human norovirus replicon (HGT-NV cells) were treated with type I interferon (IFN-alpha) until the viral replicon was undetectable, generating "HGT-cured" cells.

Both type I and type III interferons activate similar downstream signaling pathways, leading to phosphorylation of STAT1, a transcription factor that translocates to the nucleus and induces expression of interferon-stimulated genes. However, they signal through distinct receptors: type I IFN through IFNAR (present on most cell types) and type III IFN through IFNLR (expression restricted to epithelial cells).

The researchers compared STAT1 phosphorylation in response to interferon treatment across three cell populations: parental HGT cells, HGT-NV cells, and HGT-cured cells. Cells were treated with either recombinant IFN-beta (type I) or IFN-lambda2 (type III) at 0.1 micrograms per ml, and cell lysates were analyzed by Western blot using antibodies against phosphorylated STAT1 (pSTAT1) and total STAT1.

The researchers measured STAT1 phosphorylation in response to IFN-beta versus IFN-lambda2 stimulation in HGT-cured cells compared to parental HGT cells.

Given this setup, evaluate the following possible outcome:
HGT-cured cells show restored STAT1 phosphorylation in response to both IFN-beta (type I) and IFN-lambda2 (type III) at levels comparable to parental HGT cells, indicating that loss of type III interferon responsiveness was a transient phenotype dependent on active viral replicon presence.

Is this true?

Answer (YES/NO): NO